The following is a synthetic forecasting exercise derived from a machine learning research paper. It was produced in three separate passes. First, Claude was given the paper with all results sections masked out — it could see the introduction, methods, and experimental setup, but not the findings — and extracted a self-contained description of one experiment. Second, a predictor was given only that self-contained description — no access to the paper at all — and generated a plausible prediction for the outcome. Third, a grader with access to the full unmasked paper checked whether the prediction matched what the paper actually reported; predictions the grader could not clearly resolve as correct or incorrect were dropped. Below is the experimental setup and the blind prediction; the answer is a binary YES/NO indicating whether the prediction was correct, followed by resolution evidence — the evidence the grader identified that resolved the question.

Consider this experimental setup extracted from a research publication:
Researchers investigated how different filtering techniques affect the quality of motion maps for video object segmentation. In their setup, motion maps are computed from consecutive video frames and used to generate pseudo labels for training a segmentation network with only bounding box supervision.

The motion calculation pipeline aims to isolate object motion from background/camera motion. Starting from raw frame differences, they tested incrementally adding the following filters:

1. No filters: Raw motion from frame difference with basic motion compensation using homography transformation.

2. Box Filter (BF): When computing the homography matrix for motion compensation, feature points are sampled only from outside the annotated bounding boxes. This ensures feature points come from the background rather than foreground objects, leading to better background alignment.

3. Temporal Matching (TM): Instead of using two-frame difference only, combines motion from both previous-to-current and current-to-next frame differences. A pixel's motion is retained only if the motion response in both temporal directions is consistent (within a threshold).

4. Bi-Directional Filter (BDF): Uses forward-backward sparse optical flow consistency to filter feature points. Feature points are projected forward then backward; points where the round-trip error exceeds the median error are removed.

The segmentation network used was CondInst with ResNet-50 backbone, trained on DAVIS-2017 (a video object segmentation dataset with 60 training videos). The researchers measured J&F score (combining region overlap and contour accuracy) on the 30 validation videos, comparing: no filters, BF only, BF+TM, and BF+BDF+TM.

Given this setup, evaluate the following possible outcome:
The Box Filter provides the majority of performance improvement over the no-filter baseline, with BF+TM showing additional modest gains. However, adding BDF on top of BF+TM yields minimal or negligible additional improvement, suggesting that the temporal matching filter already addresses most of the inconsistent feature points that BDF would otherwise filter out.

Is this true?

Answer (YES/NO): NO